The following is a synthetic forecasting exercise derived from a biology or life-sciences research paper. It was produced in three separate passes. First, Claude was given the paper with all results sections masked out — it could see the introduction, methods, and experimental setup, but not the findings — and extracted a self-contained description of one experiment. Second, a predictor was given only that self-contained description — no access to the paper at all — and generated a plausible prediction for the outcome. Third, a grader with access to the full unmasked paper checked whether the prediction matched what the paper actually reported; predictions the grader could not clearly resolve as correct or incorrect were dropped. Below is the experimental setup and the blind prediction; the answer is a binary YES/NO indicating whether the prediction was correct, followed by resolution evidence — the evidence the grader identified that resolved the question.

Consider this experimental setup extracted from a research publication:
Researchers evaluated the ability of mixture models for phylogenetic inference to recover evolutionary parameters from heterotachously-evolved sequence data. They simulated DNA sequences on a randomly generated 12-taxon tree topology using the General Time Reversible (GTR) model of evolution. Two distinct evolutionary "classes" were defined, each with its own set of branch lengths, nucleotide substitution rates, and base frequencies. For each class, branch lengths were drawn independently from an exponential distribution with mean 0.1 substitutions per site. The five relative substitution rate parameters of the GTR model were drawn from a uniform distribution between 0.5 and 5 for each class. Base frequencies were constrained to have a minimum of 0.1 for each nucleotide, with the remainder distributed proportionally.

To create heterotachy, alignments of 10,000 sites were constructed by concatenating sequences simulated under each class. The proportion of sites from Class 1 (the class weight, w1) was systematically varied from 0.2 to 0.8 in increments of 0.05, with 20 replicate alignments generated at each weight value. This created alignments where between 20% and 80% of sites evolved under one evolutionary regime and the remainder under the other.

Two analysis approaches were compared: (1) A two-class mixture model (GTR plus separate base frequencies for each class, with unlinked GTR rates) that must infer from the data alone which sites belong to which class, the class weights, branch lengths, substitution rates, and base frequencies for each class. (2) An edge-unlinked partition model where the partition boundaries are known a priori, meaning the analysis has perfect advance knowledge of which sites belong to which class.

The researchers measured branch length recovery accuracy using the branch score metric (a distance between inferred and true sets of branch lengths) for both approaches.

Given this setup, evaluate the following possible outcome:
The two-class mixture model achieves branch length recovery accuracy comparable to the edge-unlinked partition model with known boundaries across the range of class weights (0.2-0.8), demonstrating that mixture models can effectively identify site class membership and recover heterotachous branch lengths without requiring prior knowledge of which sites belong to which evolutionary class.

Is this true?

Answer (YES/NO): NO